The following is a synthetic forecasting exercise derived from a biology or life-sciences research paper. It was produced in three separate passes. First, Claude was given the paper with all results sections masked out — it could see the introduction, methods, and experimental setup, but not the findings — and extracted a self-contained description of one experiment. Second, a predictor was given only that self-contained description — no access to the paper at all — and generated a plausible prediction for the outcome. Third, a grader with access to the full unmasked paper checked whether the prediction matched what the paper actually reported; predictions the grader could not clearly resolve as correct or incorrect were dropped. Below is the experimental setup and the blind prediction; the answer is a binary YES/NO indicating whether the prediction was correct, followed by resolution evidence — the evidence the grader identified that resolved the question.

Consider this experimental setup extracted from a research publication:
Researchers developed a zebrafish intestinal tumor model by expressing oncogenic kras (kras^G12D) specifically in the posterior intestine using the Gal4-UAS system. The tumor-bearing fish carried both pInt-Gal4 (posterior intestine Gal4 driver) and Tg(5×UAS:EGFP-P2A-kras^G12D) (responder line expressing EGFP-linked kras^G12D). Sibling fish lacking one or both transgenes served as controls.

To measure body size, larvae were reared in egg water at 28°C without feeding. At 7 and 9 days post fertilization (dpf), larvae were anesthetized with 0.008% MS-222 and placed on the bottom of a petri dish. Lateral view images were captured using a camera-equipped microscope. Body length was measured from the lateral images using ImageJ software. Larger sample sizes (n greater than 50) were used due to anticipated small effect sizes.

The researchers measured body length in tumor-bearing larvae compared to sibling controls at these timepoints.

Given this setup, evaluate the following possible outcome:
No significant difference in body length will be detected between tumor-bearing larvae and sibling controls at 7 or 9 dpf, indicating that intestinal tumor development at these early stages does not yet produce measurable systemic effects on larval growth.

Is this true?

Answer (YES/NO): NO